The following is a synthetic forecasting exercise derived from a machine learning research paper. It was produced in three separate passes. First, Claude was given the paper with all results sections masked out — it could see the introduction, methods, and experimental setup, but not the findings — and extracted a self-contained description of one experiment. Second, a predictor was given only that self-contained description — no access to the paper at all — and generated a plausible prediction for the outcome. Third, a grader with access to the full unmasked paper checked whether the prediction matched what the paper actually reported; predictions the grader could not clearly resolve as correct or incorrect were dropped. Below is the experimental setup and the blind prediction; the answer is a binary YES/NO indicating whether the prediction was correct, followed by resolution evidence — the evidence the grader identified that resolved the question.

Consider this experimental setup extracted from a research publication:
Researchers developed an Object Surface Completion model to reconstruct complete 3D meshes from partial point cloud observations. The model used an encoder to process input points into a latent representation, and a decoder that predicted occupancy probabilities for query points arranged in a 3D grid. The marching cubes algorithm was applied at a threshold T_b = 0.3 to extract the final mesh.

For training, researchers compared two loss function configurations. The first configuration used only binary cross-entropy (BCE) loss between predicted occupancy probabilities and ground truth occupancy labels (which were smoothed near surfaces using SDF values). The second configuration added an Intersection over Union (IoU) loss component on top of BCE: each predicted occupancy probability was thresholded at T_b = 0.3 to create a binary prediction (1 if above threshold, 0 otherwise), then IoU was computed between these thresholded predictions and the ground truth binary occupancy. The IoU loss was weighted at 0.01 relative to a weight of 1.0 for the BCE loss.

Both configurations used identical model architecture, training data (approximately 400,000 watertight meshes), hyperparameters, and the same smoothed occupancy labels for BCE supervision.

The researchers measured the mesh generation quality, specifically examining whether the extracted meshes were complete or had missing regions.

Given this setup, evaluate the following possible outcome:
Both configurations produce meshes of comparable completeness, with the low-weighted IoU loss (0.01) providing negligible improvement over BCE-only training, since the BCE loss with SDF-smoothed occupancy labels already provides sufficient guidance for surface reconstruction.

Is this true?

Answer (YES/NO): NO